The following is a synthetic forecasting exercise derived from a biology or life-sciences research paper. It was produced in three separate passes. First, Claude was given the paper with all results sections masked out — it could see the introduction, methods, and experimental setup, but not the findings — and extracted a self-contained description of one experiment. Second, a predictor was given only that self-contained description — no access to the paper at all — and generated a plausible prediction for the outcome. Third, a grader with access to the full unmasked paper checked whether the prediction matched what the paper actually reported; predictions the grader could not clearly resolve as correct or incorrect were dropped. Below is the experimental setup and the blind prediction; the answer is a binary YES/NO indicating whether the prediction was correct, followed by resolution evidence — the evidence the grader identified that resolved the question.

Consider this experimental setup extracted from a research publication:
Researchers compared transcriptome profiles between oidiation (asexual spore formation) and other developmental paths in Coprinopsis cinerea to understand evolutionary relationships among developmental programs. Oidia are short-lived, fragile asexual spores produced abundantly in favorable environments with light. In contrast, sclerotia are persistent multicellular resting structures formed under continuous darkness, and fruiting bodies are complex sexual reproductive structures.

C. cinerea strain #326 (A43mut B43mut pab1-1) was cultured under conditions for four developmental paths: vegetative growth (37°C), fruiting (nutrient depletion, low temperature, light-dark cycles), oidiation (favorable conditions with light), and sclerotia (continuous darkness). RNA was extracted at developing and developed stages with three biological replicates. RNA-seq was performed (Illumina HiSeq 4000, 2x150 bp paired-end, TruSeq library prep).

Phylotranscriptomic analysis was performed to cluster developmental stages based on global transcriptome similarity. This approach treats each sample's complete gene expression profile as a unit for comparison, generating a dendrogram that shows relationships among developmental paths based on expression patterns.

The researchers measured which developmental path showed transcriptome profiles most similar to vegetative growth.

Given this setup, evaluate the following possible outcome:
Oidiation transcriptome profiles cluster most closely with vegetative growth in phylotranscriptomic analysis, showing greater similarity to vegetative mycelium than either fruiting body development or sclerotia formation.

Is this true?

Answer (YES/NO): YES